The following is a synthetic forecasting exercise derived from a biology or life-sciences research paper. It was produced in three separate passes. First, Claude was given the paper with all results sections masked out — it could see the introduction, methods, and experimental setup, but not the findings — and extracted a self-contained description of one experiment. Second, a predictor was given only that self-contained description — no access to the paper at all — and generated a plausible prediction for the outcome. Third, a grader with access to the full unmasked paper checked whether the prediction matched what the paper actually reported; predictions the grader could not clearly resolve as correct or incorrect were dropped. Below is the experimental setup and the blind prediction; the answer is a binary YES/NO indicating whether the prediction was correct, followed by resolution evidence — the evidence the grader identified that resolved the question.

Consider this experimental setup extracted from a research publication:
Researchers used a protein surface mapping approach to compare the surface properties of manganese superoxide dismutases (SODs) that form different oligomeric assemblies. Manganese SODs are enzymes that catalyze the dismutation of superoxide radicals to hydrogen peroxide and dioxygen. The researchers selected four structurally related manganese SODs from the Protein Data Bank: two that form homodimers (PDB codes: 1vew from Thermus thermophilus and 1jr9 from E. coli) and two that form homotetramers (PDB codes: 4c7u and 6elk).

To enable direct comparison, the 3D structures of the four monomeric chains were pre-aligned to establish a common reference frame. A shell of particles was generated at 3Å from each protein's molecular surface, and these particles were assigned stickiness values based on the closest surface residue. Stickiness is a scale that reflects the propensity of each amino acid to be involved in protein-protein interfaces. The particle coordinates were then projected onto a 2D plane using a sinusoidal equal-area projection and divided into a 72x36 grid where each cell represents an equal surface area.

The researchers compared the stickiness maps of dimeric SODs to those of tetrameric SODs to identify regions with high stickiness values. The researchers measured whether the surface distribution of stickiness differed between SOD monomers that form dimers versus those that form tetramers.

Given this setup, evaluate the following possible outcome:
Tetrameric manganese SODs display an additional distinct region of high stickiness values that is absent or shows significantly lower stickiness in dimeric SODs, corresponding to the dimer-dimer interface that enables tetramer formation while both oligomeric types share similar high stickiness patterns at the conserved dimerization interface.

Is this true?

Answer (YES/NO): YES